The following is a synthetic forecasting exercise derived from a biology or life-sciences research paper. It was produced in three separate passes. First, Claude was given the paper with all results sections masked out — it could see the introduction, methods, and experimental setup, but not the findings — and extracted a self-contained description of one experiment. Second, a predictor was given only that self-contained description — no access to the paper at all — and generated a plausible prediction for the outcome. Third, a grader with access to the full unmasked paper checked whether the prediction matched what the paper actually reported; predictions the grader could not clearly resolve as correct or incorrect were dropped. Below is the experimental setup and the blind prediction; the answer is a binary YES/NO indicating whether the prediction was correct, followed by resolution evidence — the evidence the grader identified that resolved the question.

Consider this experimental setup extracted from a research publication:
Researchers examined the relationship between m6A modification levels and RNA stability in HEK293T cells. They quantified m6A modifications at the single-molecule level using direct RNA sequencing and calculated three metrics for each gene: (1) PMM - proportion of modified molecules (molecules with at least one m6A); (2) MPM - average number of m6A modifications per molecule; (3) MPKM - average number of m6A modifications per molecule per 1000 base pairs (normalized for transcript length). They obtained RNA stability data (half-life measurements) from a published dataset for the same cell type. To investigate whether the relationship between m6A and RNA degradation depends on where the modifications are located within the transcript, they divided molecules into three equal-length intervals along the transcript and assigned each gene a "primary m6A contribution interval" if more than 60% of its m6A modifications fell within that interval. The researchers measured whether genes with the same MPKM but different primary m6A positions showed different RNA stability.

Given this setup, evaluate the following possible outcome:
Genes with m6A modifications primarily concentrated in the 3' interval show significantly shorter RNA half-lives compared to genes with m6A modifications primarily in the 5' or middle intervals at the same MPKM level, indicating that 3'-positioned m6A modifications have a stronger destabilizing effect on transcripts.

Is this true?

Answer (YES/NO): NO